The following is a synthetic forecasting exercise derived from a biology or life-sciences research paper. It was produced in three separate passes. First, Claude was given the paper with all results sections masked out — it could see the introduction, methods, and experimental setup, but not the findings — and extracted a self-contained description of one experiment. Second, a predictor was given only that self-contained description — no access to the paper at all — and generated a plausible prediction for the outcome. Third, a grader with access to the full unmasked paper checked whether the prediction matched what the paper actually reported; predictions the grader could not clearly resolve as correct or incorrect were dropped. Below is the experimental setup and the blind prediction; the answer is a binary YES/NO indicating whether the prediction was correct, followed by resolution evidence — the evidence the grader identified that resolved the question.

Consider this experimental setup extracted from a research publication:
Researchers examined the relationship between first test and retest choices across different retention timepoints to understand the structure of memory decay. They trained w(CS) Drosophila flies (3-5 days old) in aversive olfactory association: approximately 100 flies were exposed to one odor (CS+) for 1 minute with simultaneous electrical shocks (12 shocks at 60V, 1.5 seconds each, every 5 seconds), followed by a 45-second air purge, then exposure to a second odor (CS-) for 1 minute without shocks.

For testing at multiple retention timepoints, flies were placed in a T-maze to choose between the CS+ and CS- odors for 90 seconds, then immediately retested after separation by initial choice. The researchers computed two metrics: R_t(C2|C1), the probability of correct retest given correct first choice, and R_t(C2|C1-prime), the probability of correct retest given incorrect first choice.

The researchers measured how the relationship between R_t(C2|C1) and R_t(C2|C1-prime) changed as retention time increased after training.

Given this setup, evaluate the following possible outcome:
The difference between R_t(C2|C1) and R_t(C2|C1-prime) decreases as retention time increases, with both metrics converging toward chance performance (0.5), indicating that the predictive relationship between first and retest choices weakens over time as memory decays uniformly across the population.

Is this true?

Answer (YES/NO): NO